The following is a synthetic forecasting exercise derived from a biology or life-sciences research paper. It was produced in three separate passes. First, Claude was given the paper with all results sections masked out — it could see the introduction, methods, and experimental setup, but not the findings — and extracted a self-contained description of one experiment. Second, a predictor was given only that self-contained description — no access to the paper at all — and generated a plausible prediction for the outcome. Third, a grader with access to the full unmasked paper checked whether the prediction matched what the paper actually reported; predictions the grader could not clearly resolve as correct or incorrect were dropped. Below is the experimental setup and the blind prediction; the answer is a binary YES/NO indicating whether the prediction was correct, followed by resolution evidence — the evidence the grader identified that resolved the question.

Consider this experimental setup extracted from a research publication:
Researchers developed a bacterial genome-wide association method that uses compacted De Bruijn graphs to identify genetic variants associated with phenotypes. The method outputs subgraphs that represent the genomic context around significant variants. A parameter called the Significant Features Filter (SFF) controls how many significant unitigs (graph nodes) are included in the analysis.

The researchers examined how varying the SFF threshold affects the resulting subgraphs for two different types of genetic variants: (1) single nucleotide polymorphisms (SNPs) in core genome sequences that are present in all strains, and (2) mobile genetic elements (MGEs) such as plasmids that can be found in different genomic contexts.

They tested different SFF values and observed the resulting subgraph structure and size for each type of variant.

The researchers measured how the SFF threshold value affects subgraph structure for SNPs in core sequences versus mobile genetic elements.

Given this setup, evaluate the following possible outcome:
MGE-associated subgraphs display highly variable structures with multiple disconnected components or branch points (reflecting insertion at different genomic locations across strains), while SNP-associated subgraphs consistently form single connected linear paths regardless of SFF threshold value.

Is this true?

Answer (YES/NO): NO